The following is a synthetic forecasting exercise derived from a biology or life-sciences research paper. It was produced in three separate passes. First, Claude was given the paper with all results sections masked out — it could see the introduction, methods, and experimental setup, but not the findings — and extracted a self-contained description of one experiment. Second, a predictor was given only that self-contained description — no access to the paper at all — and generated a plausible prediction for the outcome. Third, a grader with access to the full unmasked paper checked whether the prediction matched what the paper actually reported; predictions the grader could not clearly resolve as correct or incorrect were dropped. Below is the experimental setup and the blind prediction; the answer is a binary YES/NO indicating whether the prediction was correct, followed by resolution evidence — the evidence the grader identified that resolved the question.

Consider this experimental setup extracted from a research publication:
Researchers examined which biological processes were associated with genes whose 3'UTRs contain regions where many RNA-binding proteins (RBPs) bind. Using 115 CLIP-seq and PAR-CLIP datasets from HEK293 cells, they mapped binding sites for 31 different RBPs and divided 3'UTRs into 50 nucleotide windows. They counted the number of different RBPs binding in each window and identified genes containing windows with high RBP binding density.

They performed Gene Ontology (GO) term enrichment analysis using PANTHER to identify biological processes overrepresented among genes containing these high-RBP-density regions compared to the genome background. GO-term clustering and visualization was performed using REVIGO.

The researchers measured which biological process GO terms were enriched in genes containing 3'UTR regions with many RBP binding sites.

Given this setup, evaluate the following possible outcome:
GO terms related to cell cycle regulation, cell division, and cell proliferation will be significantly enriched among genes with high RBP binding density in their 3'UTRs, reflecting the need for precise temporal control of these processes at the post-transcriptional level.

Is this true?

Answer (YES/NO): NO